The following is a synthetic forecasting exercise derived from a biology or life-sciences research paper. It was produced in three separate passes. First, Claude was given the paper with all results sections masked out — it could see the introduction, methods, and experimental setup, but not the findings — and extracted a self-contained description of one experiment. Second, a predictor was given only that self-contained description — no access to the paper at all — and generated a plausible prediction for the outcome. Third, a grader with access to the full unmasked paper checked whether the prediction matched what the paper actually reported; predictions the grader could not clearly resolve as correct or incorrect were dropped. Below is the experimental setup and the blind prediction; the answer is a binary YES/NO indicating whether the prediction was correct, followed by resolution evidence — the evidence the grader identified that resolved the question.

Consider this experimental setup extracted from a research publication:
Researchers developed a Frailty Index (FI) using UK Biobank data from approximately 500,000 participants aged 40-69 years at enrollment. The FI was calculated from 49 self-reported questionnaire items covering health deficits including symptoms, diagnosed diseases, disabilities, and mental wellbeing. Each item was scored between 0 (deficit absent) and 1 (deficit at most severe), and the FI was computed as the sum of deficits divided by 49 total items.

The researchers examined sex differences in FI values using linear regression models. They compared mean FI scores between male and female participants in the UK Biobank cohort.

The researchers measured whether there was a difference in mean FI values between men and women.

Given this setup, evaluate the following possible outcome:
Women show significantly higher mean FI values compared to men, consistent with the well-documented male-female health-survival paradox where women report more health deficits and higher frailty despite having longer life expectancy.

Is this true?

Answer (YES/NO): YES